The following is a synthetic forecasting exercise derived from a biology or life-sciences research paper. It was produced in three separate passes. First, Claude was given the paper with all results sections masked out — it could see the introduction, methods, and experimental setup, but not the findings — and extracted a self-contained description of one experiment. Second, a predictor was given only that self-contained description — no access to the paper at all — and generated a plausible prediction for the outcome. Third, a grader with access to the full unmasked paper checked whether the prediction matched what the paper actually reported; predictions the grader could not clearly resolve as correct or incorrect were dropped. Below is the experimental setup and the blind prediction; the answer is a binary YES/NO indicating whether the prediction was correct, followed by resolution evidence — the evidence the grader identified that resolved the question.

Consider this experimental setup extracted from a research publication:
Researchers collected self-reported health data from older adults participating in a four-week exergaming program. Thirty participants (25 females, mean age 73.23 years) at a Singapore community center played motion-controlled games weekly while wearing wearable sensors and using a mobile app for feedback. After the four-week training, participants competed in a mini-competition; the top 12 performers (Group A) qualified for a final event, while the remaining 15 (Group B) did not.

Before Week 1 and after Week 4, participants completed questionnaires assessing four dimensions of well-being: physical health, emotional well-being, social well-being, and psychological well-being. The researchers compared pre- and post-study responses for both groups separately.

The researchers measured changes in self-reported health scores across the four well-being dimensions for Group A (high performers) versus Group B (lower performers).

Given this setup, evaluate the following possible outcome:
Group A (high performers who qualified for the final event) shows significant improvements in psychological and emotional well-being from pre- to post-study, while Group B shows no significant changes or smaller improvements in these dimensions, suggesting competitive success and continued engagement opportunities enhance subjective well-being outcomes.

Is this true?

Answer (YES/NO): NO